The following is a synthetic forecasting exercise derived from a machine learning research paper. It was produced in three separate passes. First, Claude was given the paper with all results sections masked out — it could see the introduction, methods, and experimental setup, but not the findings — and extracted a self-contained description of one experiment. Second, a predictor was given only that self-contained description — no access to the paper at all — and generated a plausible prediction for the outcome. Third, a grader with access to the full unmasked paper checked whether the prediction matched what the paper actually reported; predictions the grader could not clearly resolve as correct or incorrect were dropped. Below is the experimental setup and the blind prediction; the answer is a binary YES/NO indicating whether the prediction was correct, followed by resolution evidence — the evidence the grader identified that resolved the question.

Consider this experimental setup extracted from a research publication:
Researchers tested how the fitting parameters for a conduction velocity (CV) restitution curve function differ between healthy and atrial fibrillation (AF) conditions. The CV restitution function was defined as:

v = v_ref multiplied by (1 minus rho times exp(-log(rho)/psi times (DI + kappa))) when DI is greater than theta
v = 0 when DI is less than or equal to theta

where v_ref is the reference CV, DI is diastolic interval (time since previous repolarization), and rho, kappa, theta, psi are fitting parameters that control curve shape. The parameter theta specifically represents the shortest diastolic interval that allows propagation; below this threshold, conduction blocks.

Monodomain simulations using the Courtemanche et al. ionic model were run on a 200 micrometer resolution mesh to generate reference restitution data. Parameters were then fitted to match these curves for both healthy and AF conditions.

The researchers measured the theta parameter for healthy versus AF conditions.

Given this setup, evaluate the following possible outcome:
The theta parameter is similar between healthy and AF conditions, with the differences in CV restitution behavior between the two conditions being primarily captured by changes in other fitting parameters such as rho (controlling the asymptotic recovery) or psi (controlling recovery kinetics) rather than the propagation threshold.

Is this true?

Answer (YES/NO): NO